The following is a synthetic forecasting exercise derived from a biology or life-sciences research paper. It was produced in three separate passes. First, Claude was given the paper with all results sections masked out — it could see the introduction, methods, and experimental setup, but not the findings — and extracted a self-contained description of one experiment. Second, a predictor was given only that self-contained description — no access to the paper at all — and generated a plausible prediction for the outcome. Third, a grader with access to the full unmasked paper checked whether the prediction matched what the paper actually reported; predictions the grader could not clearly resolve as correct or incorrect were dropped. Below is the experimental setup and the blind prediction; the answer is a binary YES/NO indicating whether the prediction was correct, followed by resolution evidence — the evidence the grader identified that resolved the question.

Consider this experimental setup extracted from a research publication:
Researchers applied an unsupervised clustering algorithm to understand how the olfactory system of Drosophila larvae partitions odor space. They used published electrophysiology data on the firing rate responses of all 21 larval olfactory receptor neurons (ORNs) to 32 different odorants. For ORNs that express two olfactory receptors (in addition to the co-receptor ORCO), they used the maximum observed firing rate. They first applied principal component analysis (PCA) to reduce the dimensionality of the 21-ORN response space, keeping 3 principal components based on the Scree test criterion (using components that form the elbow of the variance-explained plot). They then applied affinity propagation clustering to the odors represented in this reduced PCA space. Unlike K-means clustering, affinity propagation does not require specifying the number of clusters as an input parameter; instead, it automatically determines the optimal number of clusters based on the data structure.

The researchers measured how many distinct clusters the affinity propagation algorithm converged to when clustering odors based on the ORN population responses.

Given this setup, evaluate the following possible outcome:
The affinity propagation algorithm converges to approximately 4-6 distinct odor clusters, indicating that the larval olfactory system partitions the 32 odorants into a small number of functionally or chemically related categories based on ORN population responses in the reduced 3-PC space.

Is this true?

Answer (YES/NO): YES